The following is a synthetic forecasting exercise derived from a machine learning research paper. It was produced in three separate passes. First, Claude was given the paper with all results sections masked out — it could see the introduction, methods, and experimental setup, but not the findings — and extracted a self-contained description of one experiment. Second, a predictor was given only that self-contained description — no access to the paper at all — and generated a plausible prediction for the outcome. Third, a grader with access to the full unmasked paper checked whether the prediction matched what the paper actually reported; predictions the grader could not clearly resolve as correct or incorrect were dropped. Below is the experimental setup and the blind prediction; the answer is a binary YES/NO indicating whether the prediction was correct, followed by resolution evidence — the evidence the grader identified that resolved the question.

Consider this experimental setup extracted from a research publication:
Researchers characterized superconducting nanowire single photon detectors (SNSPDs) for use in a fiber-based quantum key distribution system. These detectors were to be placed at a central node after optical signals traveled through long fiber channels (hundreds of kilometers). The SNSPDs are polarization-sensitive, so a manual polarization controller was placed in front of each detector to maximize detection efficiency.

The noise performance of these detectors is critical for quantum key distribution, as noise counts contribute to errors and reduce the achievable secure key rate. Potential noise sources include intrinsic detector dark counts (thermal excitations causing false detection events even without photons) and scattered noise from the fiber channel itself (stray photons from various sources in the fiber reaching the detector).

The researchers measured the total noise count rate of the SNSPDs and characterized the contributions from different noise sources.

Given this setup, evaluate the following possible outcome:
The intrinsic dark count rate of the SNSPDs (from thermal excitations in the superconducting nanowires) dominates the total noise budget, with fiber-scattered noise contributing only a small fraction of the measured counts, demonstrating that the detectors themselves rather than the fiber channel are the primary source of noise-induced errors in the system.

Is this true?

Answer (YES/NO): NO